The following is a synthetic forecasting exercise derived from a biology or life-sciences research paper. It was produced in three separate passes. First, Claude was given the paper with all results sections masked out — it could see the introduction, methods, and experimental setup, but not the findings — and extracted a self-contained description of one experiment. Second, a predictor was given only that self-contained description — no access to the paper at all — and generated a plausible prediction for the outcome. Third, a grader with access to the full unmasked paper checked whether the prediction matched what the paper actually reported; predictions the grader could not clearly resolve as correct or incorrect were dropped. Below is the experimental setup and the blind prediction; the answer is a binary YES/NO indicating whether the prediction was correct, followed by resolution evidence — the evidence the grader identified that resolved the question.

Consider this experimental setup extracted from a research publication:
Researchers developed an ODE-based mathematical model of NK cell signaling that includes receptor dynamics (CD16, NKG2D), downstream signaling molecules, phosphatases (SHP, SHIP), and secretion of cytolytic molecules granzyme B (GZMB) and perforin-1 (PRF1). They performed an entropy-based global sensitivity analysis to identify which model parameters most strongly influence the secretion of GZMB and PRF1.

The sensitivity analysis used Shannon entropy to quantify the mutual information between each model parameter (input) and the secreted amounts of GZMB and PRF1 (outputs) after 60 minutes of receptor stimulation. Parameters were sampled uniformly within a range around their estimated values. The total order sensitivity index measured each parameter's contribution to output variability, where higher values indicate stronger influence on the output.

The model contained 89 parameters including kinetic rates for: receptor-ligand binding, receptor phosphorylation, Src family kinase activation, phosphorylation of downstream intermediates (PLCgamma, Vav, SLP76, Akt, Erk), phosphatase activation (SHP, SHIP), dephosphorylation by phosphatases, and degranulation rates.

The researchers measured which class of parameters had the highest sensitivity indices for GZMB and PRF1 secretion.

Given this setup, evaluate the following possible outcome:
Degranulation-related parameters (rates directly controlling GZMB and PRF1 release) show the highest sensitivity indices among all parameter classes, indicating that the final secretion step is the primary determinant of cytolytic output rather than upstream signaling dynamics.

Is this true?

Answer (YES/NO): NO